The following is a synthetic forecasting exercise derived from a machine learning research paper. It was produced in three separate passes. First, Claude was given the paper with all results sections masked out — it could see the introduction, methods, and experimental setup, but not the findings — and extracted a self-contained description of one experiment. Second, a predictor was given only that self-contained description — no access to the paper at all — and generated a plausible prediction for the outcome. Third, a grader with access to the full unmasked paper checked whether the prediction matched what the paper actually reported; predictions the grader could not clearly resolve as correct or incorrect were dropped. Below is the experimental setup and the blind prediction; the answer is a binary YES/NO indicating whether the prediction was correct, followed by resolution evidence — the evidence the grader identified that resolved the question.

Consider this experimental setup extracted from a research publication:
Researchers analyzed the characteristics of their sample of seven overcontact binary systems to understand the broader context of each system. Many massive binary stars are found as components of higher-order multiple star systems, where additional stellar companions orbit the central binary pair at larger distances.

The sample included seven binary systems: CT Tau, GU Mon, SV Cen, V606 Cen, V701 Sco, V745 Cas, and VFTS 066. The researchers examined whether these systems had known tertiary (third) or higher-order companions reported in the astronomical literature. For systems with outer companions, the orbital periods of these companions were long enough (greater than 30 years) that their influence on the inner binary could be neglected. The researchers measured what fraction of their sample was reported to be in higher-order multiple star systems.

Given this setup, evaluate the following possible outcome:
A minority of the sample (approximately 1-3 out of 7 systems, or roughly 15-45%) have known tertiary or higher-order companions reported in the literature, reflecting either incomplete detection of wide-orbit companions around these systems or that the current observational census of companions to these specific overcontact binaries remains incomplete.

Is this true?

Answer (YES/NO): NO